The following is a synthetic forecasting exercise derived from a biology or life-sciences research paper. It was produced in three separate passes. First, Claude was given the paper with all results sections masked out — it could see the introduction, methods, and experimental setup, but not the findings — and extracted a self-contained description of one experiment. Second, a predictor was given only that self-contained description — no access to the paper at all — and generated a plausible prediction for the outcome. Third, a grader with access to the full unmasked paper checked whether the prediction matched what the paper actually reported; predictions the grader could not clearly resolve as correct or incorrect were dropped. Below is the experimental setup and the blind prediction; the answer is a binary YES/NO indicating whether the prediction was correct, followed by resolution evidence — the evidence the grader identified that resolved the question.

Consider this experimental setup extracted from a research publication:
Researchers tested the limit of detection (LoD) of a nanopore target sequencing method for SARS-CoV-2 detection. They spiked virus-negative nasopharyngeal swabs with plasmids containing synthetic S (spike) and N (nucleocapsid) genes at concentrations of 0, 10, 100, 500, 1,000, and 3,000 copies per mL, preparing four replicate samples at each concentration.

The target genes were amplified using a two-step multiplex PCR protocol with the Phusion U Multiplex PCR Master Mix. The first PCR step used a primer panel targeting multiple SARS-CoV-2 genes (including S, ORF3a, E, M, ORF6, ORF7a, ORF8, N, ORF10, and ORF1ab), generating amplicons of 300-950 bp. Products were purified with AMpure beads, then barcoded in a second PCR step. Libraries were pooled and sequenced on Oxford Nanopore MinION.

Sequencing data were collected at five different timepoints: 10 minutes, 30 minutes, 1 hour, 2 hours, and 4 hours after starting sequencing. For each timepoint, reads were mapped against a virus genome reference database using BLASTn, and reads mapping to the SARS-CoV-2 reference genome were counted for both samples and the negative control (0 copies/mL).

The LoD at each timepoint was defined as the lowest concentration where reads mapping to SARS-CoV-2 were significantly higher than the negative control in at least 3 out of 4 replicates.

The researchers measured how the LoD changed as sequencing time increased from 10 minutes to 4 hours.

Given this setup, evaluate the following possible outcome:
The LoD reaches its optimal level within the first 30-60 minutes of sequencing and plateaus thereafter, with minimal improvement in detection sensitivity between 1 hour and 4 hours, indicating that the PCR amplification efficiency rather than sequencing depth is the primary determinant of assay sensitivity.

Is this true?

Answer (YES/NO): NO